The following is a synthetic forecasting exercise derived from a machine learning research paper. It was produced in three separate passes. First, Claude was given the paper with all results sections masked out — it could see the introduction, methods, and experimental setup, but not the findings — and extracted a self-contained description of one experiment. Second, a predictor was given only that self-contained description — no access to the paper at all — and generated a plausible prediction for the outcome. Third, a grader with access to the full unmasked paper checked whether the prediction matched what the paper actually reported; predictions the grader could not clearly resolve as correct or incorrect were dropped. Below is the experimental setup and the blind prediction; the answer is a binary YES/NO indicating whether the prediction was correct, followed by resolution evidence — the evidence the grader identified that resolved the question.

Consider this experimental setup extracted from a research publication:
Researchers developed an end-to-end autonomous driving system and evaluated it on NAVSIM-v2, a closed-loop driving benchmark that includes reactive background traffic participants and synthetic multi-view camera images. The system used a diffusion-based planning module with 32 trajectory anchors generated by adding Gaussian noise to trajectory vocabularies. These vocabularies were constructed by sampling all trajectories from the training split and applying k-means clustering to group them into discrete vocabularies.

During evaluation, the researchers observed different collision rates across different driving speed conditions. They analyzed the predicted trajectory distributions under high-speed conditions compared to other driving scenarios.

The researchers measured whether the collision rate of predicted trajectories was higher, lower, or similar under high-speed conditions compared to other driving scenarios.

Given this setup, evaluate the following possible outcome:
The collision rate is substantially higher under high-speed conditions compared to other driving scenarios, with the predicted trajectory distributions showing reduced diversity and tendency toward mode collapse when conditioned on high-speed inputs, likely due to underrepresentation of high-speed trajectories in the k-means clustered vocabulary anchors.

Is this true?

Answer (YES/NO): NO